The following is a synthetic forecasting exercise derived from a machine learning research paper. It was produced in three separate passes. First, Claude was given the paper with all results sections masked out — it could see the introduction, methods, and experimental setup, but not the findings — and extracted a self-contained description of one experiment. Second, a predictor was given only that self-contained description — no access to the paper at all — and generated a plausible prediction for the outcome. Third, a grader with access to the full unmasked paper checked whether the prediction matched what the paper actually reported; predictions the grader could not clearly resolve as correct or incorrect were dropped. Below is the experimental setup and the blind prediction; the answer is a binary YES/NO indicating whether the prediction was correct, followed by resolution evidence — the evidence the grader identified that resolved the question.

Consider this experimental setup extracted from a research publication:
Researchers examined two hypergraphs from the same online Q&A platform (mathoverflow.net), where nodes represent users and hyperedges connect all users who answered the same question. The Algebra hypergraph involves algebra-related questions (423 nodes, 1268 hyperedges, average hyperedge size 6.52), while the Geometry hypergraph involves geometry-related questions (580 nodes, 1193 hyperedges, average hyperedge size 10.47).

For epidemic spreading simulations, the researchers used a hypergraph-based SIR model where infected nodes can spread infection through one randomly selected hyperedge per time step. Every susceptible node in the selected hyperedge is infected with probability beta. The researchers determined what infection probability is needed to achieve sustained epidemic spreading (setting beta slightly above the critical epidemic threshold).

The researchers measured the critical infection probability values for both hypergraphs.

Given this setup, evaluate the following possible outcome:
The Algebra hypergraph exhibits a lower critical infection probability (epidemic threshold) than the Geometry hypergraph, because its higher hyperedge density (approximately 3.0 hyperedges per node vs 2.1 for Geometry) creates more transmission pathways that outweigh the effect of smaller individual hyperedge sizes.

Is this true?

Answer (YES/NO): NO